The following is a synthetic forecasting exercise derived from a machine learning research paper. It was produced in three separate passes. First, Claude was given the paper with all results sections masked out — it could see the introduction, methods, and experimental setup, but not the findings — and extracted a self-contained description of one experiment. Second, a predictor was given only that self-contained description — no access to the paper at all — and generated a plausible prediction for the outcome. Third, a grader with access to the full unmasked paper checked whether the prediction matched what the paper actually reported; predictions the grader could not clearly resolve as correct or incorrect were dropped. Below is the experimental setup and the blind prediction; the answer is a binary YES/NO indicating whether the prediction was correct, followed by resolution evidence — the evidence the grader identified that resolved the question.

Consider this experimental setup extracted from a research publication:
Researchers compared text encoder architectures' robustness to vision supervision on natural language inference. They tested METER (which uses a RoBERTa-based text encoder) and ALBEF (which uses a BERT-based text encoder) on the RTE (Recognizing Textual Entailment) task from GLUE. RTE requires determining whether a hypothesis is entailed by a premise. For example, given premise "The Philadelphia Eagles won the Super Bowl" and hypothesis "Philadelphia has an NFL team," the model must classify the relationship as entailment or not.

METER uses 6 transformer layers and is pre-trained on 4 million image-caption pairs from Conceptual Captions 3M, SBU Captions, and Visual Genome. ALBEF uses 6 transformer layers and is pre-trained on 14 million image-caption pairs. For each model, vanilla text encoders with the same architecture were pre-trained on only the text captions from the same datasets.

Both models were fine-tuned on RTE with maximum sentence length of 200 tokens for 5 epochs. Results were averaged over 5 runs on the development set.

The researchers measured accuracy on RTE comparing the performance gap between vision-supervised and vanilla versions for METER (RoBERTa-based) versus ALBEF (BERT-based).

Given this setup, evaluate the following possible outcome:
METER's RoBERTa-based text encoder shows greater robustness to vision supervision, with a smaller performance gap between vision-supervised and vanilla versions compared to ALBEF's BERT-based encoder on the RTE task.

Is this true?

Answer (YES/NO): NO